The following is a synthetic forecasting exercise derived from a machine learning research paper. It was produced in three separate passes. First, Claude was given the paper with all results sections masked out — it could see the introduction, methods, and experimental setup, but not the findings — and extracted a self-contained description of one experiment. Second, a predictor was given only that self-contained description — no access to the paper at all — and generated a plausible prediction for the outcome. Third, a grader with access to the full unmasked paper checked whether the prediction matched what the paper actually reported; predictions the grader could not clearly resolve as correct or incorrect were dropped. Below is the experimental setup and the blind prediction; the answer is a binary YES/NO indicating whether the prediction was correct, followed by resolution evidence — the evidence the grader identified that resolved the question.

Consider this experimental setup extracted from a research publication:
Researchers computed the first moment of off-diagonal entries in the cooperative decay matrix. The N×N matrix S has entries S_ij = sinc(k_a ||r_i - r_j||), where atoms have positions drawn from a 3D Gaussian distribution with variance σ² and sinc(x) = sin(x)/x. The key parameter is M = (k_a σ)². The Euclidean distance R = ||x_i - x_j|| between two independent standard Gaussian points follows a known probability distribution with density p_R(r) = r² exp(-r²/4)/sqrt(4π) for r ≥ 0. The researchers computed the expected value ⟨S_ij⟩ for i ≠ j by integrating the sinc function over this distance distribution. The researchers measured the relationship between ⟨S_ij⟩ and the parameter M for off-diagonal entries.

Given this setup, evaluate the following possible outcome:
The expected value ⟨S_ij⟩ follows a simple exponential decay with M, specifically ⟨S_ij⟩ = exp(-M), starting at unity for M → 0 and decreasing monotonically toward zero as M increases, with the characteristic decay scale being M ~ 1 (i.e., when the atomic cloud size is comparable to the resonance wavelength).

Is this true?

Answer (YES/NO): YES